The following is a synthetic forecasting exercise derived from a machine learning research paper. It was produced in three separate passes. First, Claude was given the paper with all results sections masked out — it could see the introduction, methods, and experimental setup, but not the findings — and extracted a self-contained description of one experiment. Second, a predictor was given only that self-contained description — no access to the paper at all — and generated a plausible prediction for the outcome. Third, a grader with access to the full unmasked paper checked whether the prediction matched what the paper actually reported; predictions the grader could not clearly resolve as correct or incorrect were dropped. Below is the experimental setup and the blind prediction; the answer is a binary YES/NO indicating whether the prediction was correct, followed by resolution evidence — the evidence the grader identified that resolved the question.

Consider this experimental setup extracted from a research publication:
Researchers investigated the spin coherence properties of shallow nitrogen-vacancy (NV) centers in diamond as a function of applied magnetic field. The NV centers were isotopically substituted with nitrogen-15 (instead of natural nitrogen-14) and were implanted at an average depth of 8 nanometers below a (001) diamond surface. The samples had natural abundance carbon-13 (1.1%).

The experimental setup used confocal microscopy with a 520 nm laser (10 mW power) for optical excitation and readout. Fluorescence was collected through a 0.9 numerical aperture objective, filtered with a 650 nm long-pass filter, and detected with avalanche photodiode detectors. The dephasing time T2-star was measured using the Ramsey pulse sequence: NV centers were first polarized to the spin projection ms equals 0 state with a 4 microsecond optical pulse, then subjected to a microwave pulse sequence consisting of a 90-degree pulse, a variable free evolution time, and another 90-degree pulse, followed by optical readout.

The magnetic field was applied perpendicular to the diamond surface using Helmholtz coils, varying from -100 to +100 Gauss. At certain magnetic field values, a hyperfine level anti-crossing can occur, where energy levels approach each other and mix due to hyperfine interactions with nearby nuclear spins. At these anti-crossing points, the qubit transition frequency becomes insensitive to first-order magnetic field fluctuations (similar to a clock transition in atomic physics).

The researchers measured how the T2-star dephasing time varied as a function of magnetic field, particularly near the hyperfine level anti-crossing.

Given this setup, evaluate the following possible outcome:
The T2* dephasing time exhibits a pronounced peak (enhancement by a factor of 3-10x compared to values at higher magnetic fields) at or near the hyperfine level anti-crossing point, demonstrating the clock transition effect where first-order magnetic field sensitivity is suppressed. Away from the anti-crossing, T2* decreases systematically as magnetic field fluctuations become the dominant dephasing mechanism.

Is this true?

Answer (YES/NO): NO